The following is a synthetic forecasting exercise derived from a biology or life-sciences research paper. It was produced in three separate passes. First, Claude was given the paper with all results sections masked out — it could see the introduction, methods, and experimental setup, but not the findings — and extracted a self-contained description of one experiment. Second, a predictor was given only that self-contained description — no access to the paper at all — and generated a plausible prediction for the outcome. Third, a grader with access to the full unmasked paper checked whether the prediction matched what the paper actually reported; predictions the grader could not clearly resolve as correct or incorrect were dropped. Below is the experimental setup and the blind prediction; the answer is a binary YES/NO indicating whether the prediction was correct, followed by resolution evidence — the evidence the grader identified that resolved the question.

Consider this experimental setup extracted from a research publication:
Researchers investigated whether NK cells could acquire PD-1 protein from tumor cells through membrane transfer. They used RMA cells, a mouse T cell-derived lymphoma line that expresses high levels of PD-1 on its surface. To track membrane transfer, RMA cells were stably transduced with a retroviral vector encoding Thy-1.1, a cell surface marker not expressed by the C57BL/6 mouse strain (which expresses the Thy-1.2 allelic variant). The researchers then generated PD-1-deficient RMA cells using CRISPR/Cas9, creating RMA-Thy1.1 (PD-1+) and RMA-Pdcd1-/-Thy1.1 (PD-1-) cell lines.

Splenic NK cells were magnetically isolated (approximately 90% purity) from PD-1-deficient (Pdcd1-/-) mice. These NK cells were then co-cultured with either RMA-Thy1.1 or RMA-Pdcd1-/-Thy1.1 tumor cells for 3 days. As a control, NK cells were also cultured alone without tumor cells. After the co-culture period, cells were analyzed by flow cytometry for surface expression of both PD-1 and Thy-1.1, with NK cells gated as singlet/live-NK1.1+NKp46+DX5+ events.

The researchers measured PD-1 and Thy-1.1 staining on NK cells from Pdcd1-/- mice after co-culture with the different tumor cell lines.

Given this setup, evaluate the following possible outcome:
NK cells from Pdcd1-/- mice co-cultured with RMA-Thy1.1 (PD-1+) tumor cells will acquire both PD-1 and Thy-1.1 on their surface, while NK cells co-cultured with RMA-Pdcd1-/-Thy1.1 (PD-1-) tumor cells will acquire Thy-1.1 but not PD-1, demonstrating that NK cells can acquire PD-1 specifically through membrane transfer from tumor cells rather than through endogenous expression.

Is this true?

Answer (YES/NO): YES